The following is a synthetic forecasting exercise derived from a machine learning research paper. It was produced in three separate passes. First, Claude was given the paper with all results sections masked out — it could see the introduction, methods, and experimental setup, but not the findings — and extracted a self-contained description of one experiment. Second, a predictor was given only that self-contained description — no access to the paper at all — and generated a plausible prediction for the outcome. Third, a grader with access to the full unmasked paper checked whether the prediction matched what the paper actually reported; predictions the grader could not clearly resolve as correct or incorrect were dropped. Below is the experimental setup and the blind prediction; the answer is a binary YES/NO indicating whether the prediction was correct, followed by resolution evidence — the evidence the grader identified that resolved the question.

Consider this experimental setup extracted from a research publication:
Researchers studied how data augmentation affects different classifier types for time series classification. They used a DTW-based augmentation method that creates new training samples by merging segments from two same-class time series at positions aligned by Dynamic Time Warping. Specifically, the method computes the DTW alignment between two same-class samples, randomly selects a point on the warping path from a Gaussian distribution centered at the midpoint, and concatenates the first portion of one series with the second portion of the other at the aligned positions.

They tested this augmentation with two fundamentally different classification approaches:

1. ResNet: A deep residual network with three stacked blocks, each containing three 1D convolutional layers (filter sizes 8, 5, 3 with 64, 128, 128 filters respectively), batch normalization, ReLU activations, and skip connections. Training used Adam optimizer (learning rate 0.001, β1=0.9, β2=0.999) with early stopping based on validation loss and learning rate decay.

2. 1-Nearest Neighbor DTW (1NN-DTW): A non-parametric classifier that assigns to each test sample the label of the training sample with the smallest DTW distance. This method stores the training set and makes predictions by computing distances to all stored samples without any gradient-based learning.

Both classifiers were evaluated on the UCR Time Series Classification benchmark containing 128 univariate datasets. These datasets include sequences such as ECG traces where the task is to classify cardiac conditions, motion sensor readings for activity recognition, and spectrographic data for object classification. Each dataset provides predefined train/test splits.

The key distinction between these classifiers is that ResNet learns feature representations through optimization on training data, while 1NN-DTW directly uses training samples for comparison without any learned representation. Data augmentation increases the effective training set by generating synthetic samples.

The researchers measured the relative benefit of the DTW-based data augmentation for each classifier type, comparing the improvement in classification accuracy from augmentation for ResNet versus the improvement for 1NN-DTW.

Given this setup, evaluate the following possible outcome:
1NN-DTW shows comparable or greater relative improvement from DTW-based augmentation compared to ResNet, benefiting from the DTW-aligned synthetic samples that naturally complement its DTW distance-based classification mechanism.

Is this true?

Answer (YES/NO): NO